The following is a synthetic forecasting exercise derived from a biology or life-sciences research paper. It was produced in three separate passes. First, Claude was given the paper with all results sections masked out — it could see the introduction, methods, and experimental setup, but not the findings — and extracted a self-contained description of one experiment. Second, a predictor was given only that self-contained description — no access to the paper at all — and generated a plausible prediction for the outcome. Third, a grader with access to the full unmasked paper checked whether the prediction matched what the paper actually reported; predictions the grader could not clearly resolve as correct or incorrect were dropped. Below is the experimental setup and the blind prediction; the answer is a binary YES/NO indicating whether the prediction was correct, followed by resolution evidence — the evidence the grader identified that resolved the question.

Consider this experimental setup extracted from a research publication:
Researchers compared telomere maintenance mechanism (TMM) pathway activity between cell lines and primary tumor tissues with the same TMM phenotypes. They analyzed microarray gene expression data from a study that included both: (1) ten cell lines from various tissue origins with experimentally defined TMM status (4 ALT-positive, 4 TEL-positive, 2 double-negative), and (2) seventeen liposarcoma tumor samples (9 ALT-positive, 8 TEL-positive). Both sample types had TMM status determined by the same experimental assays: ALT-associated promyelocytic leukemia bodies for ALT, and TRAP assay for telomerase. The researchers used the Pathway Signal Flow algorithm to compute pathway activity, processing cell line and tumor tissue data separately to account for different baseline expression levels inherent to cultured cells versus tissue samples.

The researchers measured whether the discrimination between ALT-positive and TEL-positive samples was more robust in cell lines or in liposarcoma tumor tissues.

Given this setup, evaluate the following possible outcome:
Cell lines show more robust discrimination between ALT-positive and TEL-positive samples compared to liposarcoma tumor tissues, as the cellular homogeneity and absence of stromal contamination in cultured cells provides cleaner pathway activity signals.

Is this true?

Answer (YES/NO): YES